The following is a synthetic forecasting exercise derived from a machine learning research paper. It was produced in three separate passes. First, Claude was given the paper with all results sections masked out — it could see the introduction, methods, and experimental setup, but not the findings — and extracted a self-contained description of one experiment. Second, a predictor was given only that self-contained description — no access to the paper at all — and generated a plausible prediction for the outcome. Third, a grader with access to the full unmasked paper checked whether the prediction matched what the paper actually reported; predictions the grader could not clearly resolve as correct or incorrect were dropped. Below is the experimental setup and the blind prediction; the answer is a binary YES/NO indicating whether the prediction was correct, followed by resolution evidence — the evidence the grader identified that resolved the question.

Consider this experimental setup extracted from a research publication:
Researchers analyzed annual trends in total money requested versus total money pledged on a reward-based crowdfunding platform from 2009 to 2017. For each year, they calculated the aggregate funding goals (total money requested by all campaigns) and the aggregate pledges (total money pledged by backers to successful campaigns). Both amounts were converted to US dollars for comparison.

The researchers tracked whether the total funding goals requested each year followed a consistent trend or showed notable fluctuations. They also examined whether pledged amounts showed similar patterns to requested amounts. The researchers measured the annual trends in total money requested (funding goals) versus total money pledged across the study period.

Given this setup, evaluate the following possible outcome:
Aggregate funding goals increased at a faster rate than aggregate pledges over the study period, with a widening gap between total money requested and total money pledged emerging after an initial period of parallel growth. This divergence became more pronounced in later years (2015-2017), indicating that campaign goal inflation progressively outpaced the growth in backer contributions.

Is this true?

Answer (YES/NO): NO